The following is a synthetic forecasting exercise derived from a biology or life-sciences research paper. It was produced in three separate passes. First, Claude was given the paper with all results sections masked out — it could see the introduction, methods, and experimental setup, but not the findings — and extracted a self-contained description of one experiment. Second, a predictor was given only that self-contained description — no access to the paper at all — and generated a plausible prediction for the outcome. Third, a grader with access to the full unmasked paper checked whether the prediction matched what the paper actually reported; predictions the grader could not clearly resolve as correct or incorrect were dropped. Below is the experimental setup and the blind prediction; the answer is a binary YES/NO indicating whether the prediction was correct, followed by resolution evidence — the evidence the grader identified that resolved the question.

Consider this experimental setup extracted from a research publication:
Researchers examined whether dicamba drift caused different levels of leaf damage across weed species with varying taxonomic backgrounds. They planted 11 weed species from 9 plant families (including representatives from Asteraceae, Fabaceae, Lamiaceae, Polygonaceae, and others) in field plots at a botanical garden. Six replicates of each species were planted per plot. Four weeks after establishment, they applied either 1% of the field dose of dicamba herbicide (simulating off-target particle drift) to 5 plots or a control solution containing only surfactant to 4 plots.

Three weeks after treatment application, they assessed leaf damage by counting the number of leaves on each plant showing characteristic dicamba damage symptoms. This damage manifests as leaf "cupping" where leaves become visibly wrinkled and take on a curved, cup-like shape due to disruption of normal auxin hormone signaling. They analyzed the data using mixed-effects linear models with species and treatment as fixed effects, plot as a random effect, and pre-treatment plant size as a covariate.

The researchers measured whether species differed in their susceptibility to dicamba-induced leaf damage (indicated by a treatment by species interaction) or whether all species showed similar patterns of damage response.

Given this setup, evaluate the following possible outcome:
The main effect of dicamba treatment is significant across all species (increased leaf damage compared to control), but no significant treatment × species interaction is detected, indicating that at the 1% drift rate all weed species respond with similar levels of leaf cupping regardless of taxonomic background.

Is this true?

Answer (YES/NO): NO